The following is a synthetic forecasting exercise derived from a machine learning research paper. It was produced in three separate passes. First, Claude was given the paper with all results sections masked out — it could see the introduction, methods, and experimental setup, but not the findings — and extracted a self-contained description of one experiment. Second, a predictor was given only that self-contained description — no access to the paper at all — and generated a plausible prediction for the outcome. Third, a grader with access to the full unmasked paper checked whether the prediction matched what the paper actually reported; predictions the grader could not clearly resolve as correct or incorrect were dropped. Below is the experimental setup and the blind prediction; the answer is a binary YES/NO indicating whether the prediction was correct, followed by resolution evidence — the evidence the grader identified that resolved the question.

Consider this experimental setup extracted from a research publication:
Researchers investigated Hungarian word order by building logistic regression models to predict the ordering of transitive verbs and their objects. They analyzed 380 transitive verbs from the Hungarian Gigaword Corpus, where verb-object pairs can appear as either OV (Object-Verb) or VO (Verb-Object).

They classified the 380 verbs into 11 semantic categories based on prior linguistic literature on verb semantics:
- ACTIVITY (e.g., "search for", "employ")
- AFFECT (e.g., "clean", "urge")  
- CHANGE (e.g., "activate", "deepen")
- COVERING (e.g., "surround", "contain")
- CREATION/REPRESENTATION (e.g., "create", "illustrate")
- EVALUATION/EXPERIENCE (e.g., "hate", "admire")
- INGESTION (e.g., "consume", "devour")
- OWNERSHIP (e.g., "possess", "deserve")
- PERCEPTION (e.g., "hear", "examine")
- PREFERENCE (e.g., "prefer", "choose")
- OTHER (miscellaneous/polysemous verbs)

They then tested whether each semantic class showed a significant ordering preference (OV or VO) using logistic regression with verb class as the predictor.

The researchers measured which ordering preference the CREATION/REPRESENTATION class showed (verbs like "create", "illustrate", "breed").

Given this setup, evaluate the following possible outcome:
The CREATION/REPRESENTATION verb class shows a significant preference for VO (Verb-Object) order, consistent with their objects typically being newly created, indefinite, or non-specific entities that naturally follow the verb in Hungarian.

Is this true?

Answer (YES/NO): NO